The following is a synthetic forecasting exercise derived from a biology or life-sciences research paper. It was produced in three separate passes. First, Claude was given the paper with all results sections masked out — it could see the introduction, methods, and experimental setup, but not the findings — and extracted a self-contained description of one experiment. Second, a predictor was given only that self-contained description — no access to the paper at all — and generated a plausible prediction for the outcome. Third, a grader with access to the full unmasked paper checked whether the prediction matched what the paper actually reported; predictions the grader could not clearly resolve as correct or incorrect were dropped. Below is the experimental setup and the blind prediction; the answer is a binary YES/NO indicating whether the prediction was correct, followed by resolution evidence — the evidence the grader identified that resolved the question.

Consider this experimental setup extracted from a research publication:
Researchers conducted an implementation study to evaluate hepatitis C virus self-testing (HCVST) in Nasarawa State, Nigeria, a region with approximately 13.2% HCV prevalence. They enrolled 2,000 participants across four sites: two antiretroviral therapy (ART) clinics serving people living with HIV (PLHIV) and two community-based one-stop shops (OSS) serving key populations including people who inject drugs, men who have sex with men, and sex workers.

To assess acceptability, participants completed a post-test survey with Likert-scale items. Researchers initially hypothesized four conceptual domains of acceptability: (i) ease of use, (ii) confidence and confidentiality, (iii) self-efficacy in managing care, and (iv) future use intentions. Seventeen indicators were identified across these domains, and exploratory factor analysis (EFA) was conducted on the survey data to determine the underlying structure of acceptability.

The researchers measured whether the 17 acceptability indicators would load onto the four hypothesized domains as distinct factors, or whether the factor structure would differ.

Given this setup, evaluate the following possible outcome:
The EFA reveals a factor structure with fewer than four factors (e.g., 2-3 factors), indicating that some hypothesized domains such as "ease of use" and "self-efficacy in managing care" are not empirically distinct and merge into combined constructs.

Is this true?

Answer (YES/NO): NO